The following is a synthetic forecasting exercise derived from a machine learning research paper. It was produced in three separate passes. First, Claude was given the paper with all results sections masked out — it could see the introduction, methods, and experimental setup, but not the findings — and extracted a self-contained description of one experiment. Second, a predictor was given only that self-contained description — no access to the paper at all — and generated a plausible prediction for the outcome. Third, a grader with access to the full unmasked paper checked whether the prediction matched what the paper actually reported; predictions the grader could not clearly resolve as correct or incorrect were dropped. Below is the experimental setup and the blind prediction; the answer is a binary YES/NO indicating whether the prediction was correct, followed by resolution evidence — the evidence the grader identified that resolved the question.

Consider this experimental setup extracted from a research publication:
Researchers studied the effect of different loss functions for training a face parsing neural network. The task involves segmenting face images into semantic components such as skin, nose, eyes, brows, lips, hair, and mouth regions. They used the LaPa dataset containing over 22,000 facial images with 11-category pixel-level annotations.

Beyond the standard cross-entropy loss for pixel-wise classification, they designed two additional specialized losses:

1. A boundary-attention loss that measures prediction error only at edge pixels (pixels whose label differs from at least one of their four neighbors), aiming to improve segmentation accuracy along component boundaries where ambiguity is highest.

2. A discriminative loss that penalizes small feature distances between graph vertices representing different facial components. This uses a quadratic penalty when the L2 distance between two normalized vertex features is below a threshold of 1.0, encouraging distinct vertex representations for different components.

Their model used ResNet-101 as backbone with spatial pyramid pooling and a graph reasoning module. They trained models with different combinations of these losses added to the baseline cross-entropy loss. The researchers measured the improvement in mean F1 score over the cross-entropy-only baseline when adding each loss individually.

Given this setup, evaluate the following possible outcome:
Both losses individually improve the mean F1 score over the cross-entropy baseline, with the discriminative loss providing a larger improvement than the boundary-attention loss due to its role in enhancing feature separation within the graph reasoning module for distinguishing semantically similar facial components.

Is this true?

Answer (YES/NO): NO